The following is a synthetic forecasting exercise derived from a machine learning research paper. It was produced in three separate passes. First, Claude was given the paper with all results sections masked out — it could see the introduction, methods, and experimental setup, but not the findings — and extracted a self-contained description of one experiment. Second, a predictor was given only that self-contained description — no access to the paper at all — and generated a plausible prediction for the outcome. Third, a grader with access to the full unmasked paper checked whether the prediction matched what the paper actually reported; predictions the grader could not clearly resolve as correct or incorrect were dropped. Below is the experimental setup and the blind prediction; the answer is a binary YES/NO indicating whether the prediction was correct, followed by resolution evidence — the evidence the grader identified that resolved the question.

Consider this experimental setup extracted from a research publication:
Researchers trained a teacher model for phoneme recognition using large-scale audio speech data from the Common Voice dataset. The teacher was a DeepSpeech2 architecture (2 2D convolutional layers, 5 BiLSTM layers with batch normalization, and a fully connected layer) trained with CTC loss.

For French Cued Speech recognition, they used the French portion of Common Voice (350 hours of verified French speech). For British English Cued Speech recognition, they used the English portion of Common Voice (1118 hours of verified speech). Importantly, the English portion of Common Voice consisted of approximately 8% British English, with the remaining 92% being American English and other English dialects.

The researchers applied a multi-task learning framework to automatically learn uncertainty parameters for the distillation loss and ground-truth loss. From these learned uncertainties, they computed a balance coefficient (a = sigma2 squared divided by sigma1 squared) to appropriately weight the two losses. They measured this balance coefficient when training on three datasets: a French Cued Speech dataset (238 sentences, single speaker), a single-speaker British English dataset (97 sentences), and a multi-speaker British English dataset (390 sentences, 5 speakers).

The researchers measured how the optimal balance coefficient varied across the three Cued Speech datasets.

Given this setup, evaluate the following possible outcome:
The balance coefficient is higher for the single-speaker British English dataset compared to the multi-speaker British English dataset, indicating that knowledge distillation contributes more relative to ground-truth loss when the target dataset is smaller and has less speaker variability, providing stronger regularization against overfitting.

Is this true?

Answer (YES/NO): NO